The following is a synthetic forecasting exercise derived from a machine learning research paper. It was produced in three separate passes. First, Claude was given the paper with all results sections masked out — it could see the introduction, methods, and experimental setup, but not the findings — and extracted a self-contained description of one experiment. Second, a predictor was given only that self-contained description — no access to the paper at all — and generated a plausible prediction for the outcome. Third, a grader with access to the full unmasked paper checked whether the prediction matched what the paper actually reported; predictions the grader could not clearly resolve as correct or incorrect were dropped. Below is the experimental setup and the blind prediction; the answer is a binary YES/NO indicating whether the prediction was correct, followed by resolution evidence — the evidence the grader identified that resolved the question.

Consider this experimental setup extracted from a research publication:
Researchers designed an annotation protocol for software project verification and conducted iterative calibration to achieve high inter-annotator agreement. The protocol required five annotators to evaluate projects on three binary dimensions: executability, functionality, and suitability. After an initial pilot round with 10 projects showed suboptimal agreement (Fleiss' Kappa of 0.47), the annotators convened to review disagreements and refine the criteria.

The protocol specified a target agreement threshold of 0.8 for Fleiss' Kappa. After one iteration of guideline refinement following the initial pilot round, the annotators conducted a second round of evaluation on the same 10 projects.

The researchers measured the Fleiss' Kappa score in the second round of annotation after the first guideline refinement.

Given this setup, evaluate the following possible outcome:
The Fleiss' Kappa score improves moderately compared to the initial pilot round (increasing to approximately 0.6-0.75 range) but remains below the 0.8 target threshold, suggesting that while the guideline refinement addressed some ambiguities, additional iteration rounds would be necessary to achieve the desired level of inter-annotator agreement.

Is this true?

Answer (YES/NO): NO